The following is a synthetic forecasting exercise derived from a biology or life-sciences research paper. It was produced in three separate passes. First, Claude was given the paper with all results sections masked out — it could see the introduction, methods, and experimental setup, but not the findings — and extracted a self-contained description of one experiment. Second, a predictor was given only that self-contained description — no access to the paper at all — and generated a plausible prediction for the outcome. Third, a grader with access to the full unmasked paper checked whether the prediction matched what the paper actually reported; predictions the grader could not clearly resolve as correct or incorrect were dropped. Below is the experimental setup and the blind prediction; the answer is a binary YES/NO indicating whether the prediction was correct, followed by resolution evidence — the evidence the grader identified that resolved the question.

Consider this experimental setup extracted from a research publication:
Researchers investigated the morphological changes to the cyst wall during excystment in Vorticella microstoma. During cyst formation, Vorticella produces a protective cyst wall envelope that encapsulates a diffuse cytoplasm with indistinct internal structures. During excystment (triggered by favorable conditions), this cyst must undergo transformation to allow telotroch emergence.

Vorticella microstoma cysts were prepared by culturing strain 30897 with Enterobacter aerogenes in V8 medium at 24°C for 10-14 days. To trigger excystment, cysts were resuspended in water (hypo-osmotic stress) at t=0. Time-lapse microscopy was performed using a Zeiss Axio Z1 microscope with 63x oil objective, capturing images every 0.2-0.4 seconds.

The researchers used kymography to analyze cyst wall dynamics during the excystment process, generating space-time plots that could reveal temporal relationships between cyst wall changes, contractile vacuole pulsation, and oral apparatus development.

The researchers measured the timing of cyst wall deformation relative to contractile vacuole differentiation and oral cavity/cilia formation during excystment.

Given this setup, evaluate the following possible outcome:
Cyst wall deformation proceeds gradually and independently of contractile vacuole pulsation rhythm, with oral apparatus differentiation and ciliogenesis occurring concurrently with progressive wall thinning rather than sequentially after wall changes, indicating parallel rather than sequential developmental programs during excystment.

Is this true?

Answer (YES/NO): NO